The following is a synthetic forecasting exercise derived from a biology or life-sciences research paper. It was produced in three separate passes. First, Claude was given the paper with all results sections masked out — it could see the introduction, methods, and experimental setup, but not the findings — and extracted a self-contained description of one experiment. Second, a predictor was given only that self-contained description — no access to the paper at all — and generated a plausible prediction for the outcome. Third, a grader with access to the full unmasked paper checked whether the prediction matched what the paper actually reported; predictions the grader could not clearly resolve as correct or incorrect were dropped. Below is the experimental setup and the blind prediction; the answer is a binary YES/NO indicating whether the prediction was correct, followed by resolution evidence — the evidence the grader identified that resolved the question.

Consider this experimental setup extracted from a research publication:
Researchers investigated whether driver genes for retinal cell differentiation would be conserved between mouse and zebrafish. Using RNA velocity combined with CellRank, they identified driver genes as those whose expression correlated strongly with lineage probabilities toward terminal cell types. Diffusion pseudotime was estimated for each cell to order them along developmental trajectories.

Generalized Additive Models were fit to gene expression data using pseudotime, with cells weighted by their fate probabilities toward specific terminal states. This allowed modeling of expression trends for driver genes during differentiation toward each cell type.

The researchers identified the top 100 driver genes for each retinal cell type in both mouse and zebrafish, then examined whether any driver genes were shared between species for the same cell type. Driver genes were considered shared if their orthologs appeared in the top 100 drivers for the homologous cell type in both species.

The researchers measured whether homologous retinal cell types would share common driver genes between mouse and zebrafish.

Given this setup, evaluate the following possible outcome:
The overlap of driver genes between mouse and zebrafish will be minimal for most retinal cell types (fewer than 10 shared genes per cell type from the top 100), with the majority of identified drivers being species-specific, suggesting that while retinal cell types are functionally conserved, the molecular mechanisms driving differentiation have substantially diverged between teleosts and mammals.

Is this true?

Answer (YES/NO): NO